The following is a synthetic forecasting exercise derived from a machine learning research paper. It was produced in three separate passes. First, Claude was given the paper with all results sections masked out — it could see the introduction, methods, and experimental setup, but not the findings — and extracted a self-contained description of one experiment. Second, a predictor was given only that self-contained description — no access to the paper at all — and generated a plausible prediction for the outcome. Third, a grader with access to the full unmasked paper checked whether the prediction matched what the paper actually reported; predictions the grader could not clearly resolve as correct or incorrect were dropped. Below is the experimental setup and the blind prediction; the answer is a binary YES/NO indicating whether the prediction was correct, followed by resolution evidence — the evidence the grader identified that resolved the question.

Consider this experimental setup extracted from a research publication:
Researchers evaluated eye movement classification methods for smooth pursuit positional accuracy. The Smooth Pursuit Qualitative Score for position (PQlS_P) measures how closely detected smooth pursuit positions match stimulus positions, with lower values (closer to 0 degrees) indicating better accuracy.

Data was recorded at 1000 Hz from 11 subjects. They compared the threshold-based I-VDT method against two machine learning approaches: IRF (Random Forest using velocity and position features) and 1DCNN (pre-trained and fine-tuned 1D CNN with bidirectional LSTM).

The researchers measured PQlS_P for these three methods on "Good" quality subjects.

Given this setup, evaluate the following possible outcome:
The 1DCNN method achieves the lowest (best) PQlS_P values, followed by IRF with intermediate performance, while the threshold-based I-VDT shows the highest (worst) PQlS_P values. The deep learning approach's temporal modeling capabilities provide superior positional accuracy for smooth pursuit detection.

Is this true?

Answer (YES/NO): NO